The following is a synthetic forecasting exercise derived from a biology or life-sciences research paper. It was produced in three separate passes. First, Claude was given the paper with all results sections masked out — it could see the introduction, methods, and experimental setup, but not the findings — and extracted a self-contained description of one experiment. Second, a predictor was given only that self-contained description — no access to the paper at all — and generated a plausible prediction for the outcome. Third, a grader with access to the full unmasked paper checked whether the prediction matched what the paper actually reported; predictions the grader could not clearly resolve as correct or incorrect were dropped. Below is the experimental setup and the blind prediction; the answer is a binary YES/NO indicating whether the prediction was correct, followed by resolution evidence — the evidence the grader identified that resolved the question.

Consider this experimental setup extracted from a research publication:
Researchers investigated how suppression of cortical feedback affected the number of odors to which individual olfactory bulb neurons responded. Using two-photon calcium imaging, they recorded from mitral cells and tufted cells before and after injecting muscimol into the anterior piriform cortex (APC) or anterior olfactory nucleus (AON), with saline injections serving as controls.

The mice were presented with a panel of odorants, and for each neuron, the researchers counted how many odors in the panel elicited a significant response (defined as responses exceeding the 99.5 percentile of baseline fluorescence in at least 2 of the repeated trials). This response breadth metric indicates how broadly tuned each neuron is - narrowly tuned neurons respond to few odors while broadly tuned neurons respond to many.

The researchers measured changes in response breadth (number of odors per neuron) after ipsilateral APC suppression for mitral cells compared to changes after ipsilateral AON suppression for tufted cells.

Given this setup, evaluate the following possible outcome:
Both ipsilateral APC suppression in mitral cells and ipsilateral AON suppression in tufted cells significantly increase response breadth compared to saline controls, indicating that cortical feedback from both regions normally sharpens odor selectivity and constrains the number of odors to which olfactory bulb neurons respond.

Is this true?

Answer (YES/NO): YES